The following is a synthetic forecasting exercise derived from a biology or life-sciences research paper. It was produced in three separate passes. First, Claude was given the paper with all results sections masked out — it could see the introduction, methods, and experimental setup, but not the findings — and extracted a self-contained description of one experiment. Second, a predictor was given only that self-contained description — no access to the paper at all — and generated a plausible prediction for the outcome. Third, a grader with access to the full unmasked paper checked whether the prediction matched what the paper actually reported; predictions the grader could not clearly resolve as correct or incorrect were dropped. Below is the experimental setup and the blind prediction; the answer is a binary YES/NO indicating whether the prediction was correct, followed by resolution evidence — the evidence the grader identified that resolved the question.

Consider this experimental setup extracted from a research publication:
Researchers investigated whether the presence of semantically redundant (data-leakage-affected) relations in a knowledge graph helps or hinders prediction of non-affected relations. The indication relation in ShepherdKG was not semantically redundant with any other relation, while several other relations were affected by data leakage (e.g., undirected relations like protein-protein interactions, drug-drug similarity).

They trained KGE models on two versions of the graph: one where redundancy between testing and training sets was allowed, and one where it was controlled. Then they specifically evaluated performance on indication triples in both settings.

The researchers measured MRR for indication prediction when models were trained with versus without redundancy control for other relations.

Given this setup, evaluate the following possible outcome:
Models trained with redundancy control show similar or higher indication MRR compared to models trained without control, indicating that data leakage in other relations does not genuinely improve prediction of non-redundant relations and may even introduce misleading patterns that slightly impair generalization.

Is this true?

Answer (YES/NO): YES